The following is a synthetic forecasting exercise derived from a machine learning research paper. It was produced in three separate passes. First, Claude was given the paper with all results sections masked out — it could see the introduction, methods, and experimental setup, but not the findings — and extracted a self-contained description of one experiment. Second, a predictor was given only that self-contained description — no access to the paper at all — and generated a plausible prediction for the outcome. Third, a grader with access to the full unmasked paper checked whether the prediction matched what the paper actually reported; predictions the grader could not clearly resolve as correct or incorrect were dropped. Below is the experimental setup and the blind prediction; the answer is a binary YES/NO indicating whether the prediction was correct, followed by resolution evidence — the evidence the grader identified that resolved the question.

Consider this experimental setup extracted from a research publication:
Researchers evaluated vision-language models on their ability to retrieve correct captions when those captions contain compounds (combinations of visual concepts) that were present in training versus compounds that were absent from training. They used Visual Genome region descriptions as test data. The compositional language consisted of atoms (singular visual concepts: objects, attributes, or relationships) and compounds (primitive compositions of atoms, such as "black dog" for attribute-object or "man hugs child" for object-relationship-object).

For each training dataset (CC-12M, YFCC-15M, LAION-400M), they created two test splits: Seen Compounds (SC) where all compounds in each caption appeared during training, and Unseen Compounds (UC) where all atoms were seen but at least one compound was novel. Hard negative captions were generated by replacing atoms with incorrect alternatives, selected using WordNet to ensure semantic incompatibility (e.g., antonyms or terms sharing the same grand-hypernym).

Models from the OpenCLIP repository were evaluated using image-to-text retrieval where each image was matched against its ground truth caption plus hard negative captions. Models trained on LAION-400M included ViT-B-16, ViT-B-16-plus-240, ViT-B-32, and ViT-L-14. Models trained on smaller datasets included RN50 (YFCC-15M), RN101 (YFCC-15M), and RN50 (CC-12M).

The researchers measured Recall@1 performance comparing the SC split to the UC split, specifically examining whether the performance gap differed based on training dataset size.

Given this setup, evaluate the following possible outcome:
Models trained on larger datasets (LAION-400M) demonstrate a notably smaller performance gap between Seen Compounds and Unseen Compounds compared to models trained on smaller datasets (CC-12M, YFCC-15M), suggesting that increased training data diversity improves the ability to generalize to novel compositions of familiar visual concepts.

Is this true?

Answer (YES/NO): NO